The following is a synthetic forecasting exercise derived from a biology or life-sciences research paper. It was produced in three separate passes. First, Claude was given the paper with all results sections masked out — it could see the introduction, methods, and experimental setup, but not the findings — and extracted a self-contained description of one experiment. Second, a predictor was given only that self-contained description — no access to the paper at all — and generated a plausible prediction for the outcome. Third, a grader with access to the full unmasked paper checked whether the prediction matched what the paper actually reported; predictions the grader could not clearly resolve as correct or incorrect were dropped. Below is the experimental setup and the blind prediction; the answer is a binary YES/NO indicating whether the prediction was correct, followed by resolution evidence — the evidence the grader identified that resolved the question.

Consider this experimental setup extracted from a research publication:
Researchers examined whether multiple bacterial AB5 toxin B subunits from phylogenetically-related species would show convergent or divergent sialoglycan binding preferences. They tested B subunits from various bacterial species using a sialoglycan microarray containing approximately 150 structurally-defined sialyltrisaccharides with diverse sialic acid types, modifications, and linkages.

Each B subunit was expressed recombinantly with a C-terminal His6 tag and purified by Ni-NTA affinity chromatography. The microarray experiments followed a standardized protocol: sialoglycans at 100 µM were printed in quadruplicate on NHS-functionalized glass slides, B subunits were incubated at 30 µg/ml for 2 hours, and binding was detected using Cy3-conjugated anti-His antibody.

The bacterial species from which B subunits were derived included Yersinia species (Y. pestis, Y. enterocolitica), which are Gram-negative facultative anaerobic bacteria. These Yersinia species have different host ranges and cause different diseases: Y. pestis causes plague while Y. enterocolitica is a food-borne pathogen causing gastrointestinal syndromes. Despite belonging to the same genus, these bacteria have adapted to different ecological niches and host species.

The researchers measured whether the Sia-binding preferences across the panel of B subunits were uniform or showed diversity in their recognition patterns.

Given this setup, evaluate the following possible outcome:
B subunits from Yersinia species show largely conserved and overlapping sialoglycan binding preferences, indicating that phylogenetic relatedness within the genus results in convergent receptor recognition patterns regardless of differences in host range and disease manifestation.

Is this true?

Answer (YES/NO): NO